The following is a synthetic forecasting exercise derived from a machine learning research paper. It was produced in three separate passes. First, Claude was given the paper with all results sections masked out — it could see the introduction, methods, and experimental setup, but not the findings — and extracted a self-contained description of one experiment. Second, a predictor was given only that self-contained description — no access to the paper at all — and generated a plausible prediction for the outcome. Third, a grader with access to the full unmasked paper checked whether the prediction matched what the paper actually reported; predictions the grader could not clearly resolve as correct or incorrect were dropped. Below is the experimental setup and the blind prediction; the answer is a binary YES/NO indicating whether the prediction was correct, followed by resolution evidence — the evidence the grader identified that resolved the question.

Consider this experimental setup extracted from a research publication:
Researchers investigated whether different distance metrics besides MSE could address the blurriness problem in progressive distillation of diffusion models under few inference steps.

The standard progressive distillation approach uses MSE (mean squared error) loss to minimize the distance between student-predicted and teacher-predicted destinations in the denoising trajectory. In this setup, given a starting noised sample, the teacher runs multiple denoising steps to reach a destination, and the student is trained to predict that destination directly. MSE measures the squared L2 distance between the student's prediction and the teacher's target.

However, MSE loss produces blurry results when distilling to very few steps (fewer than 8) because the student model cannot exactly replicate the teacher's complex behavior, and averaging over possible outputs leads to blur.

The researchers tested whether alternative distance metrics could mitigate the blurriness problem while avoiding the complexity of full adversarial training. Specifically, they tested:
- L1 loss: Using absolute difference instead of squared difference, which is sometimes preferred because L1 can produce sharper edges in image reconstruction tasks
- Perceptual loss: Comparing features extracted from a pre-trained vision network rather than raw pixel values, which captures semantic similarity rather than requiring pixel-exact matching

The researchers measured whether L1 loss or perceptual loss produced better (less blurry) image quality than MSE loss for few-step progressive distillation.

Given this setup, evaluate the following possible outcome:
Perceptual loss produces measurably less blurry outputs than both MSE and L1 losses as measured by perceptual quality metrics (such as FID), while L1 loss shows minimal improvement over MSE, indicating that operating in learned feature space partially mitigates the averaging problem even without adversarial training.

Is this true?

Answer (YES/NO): NO